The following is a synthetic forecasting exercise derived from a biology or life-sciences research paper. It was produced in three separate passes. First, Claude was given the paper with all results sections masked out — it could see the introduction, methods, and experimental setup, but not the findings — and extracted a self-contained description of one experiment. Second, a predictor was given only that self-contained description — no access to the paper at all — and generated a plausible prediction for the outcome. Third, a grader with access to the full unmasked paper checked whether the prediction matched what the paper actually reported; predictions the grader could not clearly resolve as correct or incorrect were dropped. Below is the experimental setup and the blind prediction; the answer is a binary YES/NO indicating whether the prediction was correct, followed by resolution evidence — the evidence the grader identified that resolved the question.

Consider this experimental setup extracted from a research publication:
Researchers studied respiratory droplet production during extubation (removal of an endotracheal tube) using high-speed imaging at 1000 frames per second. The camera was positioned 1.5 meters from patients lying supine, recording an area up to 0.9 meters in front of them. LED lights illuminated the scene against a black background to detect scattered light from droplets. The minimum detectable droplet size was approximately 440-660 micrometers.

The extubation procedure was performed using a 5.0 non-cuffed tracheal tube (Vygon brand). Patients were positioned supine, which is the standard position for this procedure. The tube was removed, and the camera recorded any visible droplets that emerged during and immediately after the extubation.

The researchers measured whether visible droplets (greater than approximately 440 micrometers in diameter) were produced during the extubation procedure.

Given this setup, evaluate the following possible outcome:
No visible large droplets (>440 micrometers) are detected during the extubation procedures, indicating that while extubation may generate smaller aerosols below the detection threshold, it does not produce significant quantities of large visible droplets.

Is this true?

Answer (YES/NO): YES